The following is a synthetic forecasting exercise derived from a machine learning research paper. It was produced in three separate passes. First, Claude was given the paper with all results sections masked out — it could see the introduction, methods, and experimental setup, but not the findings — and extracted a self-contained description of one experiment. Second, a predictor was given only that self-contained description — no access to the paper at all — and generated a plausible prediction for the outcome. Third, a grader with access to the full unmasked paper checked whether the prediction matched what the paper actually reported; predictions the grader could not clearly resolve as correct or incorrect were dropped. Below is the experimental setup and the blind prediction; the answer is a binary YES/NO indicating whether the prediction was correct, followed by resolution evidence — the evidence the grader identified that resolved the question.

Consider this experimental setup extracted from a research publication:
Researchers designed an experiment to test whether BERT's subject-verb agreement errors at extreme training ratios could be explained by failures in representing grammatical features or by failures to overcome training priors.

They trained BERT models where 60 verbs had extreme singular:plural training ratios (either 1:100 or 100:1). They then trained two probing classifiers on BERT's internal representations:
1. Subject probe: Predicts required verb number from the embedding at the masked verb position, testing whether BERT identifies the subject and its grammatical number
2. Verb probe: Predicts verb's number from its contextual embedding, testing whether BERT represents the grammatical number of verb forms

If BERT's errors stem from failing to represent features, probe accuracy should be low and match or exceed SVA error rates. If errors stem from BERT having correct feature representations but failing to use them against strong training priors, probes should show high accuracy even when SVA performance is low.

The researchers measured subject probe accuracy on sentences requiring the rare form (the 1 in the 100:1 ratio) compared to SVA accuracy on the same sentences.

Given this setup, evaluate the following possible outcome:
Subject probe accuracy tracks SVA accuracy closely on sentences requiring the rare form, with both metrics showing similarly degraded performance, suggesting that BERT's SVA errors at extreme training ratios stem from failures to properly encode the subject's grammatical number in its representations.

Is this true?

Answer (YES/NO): NO